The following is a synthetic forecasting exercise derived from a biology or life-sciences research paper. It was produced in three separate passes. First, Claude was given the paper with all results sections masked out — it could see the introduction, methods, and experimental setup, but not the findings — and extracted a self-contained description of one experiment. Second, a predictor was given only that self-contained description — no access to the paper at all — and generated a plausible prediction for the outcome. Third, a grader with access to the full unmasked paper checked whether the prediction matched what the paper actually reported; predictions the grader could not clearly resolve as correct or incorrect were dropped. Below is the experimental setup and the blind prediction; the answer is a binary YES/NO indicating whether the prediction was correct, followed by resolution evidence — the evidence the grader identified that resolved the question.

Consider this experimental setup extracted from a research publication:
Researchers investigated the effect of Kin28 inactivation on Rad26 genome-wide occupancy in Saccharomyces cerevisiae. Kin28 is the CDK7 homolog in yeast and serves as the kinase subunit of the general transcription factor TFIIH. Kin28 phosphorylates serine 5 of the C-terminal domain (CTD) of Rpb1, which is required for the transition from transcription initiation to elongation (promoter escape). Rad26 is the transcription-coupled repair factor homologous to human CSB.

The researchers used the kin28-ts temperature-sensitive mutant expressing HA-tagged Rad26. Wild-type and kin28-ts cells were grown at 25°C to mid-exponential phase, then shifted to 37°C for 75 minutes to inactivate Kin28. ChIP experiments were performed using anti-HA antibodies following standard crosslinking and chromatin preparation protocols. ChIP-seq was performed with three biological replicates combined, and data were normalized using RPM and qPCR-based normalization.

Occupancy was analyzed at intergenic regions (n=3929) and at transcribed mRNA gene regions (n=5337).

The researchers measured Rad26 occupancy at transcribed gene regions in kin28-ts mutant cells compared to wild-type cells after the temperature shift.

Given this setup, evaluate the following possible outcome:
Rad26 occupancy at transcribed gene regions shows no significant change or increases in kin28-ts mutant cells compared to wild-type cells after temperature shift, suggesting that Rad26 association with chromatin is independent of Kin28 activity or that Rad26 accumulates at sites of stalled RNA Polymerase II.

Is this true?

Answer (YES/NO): NO